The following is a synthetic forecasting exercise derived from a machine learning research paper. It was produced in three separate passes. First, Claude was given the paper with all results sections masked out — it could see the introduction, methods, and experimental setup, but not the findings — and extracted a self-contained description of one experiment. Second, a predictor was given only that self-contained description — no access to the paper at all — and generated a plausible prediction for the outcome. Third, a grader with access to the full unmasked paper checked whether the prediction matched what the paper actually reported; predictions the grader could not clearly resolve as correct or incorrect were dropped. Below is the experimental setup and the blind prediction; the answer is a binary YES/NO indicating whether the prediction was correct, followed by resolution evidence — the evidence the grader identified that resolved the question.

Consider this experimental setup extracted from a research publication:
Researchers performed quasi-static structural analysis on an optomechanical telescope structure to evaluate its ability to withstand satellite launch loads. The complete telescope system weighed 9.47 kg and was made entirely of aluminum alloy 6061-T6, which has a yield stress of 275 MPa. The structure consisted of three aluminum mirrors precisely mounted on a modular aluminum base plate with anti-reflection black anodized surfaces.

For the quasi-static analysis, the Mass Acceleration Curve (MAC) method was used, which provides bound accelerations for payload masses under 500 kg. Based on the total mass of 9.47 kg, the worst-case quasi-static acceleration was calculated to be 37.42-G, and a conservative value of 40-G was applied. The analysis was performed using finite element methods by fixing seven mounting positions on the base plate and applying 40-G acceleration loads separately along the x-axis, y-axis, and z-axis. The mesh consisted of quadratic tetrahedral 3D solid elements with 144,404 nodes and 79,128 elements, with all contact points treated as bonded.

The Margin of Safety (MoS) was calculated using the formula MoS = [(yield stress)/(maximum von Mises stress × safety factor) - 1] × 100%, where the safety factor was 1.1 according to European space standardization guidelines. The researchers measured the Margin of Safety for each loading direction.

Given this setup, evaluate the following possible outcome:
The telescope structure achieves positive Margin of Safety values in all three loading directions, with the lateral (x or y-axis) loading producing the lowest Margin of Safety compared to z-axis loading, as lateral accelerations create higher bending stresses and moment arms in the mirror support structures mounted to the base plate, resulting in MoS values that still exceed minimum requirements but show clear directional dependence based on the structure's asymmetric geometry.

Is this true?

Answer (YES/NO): YES